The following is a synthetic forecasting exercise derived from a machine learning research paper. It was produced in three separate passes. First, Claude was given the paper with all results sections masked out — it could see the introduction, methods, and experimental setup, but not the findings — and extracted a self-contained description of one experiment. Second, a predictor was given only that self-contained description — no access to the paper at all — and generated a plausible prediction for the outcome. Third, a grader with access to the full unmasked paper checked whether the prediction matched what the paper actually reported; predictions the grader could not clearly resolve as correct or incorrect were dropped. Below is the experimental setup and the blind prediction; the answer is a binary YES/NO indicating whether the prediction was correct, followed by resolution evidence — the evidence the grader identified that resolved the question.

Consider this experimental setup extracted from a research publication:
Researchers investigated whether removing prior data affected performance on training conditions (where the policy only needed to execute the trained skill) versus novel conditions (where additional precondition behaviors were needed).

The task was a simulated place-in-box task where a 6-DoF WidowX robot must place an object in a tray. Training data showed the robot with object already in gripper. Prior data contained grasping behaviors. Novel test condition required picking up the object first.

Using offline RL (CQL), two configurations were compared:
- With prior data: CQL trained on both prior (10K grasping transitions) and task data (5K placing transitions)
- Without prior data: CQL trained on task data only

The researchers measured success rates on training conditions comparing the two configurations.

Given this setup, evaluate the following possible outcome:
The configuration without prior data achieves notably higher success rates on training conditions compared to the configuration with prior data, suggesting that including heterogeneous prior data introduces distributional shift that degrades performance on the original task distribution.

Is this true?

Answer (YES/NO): NO